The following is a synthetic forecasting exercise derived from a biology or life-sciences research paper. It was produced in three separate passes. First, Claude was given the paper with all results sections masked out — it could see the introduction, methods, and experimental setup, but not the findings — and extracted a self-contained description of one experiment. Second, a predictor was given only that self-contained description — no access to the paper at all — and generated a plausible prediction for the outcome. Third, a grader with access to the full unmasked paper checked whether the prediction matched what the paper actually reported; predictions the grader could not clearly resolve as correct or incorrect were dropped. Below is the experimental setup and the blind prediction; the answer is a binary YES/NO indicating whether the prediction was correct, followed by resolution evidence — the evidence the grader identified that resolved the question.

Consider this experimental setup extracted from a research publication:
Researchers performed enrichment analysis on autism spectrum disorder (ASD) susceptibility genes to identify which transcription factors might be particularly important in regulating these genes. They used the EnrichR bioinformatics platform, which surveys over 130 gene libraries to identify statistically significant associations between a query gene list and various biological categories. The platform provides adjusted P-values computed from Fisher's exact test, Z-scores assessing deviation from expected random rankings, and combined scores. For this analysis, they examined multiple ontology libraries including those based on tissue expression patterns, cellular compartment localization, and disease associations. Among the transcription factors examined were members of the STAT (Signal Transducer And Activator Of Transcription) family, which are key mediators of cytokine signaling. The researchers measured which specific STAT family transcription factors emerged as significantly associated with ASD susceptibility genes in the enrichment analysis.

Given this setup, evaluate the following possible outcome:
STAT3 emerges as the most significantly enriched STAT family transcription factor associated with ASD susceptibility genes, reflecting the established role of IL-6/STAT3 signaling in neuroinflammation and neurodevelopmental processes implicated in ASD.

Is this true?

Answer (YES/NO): YES